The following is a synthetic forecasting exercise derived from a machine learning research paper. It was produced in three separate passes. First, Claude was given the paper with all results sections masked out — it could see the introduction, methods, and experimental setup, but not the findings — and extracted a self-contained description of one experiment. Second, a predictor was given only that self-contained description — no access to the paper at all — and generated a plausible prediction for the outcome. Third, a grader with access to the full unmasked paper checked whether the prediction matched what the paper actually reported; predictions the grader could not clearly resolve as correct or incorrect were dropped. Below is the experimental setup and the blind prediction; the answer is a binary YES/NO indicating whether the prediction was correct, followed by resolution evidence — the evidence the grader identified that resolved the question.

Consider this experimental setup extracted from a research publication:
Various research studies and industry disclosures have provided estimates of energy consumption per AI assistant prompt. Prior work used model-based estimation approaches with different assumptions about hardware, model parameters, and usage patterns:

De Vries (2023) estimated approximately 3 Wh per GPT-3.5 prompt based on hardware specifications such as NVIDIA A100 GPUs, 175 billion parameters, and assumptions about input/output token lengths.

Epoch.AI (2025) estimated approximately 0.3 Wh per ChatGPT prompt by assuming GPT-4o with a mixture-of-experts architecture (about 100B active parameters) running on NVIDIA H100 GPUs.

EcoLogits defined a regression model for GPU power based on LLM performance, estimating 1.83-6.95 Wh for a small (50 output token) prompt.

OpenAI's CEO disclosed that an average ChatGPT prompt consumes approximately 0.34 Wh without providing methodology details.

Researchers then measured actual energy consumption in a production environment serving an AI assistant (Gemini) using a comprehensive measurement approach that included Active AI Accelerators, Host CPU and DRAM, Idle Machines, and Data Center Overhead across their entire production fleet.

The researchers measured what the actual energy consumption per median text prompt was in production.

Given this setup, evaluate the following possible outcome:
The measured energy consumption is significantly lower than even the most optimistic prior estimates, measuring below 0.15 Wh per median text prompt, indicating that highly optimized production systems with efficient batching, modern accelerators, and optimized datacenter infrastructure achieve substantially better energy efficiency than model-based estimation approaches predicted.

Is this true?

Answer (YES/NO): NO